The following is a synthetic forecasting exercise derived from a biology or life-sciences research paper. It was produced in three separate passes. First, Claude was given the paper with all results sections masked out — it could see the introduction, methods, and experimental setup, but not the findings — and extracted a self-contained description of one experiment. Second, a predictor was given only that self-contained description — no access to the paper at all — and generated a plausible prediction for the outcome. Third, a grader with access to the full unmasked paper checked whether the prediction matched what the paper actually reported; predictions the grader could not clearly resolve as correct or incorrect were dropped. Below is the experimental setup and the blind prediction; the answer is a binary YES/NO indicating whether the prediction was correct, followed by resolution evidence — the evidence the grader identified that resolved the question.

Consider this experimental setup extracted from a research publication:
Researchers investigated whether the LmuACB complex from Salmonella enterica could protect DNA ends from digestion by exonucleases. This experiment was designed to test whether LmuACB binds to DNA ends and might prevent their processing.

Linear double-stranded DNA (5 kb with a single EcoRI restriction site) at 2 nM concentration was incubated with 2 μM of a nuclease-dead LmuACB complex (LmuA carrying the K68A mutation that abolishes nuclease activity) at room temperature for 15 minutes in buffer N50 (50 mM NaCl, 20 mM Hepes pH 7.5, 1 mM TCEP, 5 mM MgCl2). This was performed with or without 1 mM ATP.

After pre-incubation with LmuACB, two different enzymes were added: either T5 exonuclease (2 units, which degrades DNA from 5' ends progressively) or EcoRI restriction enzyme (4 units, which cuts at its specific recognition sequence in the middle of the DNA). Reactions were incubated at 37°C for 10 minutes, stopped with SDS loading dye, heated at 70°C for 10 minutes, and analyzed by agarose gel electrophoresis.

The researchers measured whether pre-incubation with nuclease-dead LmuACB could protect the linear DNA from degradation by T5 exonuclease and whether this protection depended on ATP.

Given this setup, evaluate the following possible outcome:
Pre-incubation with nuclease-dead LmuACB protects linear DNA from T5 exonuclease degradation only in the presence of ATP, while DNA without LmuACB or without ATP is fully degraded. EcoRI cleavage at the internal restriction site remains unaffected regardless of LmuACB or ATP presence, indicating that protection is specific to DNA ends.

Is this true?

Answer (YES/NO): NO